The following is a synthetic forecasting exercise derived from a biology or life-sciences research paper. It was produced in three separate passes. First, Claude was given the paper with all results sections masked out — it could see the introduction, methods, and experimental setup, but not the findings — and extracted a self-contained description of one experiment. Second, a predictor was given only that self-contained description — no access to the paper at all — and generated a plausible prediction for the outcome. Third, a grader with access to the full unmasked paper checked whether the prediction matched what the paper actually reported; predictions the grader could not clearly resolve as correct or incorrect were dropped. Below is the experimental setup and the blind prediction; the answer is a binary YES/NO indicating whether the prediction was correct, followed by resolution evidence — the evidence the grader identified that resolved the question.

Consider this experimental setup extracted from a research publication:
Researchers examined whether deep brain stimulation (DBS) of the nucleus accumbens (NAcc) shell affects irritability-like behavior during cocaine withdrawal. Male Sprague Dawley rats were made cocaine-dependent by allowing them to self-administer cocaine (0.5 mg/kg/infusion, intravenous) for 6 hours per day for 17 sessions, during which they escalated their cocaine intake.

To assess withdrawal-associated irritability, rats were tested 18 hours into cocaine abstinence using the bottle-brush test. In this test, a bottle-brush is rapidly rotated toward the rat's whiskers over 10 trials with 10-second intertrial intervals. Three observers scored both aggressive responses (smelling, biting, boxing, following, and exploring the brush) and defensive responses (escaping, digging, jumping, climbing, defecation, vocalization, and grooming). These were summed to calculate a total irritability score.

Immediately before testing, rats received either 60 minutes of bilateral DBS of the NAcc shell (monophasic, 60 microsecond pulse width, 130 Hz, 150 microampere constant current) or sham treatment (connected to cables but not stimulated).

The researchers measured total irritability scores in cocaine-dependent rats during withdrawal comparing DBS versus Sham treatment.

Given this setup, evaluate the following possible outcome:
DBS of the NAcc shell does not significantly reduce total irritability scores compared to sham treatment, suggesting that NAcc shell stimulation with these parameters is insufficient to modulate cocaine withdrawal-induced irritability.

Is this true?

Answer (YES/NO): NO